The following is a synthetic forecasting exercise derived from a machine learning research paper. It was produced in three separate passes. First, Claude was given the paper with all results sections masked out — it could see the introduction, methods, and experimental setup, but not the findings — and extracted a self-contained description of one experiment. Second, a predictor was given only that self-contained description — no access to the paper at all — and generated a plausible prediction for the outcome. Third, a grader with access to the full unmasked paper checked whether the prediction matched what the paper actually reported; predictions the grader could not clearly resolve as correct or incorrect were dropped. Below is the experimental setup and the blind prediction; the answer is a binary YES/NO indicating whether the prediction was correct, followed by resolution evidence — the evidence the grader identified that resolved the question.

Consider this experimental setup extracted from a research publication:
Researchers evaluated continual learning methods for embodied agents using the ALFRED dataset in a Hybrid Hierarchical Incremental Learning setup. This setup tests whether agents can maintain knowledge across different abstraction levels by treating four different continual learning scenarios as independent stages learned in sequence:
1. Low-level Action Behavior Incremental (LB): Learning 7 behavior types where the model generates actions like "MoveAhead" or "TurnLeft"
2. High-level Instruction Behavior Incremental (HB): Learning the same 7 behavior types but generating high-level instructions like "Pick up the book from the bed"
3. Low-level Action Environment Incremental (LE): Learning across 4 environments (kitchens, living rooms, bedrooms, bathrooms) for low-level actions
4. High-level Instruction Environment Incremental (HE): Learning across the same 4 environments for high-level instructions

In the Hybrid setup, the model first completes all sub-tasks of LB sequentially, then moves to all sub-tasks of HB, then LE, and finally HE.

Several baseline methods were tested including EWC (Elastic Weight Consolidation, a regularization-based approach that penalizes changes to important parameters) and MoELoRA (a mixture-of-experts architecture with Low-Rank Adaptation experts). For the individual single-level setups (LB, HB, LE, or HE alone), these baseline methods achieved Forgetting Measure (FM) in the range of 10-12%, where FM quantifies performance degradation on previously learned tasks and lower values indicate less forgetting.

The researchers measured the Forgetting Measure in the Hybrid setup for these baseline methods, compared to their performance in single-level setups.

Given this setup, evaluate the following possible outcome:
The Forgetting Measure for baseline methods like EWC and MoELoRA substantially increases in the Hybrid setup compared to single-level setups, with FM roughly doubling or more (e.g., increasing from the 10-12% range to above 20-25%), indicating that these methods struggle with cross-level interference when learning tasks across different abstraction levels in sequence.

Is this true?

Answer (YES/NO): YES